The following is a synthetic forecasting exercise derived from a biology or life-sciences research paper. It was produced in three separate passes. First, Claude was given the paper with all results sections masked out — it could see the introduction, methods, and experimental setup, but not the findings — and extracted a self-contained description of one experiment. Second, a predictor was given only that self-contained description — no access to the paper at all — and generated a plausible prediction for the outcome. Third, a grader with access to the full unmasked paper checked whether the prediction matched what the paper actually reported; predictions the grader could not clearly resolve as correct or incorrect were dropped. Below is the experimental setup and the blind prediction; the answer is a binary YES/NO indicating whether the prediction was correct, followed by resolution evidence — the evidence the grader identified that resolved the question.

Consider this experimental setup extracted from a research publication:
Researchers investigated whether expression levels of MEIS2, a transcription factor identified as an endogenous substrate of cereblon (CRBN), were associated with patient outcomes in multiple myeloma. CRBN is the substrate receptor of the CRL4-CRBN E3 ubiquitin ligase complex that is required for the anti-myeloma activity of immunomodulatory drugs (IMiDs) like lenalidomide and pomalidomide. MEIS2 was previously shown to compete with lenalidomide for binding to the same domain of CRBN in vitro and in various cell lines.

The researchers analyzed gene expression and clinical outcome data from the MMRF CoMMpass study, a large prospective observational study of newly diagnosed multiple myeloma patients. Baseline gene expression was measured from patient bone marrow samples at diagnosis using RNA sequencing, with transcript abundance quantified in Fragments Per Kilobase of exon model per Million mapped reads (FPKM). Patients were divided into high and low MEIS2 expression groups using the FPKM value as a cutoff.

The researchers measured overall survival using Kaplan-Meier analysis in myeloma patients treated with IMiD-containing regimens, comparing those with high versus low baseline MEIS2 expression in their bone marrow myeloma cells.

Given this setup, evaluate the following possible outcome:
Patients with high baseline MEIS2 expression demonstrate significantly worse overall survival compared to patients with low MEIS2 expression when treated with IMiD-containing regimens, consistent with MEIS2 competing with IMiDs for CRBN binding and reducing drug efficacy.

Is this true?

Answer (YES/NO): YES